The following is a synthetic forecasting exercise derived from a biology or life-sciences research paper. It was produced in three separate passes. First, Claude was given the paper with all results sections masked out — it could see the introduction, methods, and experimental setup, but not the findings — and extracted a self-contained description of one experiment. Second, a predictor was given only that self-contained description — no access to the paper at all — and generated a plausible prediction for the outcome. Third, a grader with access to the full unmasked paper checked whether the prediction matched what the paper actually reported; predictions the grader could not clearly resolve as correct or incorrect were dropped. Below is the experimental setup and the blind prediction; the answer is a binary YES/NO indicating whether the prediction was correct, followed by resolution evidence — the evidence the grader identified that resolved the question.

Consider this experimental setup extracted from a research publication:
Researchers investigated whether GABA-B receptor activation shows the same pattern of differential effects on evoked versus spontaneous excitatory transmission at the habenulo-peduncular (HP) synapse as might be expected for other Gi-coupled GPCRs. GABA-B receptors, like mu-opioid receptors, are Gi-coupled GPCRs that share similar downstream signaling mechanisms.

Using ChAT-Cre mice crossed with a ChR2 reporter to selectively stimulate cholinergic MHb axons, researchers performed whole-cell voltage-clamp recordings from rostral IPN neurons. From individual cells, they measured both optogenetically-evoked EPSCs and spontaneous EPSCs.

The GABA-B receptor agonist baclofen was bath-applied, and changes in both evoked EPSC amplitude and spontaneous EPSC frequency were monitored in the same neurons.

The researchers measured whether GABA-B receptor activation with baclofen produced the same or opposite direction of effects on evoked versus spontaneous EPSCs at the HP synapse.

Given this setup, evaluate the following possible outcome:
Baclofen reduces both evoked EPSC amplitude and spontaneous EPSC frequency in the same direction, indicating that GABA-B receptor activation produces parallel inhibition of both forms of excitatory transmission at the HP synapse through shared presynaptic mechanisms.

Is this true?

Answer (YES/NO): NO